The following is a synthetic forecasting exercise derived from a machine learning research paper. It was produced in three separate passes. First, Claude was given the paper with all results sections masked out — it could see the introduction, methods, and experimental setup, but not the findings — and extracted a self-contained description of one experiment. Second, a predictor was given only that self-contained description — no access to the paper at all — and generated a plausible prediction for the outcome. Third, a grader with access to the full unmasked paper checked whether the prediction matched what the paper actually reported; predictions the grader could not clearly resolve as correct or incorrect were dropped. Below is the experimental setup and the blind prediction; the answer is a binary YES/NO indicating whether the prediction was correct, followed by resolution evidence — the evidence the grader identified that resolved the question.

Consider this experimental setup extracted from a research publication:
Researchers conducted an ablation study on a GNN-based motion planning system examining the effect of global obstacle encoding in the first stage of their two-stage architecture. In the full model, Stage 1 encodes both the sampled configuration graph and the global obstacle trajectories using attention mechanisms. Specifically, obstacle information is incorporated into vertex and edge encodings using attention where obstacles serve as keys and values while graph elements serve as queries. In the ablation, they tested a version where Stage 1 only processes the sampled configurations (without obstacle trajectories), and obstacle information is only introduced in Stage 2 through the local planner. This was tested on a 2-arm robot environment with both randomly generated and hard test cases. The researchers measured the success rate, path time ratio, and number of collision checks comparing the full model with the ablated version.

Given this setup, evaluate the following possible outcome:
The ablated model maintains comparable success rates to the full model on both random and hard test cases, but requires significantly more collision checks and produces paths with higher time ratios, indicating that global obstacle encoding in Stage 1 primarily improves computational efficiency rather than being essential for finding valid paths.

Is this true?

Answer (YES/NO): NO